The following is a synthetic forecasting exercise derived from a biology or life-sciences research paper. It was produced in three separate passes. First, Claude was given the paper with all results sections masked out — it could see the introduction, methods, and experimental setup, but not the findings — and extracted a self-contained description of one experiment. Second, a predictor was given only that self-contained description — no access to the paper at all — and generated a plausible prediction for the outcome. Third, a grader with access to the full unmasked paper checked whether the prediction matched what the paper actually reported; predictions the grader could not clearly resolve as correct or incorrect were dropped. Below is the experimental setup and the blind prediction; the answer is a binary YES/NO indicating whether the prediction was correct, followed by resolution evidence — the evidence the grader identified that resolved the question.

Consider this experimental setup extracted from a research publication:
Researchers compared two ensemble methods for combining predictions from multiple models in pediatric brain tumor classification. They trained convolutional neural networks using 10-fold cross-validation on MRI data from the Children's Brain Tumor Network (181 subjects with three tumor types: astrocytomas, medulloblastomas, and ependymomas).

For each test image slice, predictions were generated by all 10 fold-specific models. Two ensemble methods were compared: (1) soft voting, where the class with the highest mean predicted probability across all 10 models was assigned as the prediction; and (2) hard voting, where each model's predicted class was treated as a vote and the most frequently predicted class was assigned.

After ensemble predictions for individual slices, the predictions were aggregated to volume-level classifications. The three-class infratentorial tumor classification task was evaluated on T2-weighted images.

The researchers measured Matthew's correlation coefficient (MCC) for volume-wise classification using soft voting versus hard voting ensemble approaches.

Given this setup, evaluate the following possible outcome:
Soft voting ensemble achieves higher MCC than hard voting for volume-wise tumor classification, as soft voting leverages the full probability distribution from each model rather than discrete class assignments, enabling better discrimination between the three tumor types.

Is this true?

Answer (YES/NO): YES